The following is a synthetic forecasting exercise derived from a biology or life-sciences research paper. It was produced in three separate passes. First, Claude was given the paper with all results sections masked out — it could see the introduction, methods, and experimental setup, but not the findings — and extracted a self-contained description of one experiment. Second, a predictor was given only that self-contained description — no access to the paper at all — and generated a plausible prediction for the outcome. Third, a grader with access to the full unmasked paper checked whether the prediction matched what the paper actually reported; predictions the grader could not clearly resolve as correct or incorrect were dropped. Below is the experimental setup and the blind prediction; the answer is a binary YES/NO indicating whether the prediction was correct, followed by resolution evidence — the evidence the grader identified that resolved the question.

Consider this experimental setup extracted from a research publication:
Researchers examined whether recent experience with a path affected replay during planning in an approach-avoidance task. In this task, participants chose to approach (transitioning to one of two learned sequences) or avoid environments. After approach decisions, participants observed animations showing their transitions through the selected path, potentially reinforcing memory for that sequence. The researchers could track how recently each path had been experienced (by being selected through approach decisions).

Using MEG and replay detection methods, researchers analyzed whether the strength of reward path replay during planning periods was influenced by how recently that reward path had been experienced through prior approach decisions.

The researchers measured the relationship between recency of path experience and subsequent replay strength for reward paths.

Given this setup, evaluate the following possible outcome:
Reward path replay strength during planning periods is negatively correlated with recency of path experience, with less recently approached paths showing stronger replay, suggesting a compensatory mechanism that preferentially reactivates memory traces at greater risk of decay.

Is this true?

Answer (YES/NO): YES